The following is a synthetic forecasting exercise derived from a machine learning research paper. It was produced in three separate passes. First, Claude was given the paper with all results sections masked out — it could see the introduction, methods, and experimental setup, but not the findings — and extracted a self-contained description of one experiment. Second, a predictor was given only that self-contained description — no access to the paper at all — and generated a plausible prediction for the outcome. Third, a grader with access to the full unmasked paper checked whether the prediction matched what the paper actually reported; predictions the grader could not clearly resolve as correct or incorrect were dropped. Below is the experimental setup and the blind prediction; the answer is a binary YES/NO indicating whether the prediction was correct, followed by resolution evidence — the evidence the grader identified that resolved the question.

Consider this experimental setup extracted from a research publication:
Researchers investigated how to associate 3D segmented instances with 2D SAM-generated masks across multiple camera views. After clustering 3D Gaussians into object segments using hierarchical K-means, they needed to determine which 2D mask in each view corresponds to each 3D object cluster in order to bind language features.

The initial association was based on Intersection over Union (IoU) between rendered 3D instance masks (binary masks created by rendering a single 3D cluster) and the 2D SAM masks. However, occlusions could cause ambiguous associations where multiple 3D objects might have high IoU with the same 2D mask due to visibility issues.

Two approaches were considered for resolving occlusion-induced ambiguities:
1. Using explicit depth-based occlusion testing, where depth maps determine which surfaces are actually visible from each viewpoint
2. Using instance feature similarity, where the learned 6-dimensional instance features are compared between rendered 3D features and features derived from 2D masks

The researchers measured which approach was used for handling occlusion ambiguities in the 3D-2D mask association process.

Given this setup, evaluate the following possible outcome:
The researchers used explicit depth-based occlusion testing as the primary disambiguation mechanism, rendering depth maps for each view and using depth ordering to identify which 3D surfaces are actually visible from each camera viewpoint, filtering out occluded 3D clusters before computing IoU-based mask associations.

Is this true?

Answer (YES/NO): NO